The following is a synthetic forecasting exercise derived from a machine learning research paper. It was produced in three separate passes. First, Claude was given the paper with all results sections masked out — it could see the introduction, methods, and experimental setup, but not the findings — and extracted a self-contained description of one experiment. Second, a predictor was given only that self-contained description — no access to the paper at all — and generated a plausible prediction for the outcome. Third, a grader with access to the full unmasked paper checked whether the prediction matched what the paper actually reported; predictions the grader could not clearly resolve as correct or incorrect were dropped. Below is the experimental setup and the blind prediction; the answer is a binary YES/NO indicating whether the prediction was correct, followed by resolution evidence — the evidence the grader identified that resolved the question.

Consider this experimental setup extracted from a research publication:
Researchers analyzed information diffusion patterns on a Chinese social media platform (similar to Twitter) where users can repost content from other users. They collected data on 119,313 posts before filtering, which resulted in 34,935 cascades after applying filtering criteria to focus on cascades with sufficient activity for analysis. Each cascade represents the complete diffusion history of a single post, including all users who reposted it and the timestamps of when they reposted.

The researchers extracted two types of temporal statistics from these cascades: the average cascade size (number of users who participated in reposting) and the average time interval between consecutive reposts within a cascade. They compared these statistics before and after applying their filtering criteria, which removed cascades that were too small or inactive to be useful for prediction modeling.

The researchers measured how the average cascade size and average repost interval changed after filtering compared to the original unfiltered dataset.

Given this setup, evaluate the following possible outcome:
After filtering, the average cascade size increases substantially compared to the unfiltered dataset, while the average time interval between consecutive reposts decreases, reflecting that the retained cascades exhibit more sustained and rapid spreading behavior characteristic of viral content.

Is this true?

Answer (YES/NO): YES